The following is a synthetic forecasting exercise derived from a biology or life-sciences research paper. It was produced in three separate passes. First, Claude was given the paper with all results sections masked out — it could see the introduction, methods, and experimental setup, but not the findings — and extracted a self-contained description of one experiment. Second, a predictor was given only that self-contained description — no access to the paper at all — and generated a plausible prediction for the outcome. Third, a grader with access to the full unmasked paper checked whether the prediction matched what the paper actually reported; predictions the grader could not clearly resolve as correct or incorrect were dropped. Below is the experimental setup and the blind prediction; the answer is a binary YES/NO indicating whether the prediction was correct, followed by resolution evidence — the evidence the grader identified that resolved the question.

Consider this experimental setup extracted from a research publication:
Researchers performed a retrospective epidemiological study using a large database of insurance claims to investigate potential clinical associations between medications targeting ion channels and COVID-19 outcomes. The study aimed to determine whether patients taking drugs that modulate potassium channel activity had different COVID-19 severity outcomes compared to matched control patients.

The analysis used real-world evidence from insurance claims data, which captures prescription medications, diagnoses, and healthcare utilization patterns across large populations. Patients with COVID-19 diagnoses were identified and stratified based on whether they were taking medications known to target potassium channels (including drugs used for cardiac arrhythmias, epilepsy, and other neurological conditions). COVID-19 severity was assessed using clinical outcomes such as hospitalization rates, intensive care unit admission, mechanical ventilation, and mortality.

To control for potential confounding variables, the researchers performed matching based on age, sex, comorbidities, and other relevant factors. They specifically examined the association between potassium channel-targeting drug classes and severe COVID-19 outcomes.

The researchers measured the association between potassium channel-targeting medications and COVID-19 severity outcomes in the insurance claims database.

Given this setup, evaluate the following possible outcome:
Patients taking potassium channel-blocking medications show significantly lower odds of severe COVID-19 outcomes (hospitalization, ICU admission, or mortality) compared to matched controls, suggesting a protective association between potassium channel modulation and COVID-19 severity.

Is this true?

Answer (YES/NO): NO